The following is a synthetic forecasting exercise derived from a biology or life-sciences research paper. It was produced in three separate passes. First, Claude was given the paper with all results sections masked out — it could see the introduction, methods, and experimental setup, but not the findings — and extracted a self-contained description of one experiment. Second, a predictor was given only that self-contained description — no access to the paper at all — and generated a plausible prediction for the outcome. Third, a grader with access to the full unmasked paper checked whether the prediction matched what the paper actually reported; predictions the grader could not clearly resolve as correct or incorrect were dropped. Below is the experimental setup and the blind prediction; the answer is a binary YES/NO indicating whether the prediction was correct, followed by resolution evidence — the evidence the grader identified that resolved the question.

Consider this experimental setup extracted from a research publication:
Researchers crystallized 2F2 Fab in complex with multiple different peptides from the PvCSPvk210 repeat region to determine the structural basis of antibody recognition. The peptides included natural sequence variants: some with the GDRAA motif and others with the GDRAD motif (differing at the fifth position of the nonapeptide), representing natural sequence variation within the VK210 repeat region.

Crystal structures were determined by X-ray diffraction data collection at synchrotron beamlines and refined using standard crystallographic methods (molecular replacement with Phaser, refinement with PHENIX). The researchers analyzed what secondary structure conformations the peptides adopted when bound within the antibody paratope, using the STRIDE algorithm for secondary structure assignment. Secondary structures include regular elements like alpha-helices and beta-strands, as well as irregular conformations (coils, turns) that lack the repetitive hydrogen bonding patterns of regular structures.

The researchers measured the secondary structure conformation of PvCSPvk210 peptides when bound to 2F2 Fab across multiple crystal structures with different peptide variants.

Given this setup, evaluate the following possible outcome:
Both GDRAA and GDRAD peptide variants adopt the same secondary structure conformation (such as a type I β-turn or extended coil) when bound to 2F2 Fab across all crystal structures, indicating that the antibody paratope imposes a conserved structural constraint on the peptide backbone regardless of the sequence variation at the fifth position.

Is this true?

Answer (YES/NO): YES